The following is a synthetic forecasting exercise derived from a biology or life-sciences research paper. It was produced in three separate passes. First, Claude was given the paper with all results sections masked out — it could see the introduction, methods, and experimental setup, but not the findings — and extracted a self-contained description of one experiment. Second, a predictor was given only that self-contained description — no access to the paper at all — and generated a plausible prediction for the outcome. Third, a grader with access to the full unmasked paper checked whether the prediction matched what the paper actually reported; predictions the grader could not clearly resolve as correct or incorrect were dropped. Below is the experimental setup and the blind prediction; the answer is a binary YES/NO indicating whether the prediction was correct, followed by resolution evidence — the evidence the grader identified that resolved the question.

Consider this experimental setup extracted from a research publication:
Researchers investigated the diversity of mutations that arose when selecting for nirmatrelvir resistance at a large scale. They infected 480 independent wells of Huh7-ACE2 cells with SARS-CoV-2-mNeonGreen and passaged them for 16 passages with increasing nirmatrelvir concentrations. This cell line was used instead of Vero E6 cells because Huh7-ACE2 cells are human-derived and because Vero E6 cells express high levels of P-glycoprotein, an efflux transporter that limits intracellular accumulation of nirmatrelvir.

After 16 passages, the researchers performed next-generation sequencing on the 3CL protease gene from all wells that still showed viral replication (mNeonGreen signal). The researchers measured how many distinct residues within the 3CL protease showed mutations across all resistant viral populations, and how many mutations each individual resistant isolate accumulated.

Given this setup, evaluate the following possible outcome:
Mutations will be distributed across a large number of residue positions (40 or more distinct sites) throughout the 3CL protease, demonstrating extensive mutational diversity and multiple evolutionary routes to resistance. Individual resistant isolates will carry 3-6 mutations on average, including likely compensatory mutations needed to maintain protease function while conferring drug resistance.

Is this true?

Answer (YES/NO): NO